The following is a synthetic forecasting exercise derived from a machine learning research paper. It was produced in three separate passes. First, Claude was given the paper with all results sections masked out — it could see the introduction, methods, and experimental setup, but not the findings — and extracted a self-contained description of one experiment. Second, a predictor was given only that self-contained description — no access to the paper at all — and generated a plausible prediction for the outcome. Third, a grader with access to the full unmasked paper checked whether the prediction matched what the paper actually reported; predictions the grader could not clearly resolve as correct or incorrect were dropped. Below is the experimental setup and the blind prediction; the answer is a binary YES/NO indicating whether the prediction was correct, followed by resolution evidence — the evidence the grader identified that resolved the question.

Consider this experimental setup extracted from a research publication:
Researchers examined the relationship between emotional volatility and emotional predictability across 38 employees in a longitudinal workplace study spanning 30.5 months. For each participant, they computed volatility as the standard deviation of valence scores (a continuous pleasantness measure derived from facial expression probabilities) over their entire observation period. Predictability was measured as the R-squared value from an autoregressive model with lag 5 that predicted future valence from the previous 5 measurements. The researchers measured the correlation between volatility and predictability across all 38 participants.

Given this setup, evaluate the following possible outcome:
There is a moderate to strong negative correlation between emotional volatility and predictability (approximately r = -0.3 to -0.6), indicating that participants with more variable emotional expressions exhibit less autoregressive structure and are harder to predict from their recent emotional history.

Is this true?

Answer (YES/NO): YES